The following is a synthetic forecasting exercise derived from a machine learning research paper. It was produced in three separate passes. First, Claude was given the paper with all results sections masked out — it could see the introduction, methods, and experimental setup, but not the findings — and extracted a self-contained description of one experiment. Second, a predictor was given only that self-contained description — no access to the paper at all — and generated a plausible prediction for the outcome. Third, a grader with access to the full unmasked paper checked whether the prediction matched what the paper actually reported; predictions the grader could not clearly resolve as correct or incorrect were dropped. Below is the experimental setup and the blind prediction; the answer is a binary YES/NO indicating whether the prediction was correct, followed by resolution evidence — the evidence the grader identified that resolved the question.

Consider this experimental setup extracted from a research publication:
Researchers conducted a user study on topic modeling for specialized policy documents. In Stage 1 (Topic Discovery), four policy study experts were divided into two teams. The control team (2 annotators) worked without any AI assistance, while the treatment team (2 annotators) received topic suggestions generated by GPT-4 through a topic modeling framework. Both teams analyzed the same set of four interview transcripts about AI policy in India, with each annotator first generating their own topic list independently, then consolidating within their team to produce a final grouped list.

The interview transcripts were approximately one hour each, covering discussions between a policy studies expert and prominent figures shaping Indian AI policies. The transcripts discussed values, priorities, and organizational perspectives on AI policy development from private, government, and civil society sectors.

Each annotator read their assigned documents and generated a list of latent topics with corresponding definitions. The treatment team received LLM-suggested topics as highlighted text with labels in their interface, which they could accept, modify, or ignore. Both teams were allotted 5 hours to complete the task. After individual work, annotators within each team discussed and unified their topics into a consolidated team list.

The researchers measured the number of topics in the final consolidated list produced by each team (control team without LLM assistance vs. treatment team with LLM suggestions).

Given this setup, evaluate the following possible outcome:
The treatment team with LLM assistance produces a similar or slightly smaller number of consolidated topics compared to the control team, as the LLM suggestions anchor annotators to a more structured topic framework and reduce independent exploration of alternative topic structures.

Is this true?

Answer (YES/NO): NO